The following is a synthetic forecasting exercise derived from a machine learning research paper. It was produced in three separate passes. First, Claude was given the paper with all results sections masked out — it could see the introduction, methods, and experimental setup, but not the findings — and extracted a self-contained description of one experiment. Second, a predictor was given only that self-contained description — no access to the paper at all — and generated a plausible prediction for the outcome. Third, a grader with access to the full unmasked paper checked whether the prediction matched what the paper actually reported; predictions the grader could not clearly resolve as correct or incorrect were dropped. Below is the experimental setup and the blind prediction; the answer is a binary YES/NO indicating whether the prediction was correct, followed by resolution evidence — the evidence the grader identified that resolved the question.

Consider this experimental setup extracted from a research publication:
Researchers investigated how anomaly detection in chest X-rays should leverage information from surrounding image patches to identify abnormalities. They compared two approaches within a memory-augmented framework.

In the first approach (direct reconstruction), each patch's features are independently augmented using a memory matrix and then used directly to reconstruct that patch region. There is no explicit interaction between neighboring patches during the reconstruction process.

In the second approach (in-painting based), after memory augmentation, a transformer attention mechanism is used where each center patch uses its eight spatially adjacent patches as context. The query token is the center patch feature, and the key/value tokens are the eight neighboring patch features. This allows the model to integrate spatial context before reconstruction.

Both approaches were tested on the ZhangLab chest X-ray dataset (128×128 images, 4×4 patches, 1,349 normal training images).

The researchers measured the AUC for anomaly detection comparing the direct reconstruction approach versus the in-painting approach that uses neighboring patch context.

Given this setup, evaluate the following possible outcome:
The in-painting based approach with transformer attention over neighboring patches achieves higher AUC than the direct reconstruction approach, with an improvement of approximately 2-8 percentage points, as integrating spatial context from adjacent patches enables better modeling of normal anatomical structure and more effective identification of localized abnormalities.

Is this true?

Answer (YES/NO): NO